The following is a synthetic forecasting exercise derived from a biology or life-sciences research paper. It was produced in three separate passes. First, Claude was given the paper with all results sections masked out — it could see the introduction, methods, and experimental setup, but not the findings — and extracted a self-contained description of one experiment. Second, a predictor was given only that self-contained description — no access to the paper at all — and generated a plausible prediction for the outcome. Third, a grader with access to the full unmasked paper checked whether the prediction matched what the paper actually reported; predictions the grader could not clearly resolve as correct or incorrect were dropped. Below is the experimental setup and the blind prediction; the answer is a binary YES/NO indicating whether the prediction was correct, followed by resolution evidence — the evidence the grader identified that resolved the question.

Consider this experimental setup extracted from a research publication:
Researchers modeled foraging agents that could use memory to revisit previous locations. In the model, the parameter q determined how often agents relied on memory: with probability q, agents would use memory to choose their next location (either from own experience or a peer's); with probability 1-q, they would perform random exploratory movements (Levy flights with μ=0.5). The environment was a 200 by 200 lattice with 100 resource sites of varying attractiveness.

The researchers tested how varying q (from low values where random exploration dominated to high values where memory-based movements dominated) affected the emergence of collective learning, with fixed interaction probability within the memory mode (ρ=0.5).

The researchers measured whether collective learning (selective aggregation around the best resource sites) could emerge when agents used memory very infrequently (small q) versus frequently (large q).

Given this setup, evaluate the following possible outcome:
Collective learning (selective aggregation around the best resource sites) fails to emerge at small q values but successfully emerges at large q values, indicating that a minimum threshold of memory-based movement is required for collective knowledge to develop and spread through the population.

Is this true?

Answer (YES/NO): NO